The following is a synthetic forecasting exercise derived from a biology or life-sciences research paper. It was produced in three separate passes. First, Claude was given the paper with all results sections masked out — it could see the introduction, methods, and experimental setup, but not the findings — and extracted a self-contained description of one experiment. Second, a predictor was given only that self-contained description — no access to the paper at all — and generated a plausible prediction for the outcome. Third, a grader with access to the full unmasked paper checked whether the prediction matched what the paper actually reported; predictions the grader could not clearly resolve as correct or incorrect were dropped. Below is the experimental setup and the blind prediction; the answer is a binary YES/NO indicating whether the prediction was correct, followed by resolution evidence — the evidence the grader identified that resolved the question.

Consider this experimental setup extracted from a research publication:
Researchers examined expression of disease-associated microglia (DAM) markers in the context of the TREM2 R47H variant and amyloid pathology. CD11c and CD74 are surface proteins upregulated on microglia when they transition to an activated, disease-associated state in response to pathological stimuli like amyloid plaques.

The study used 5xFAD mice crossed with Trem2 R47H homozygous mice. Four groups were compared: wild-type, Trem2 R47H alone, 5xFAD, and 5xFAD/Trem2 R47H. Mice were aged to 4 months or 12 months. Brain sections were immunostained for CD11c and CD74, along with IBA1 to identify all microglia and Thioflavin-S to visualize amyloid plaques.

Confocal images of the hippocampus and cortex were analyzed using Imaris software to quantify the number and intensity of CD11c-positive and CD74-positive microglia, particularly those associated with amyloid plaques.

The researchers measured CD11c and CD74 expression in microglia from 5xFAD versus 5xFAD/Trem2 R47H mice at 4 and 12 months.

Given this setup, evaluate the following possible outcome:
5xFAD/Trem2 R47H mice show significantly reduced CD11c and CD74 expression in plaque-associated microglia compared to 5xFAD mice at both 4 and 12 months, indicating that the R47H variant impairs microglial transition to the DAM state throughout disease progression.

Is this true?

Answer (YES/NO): NO